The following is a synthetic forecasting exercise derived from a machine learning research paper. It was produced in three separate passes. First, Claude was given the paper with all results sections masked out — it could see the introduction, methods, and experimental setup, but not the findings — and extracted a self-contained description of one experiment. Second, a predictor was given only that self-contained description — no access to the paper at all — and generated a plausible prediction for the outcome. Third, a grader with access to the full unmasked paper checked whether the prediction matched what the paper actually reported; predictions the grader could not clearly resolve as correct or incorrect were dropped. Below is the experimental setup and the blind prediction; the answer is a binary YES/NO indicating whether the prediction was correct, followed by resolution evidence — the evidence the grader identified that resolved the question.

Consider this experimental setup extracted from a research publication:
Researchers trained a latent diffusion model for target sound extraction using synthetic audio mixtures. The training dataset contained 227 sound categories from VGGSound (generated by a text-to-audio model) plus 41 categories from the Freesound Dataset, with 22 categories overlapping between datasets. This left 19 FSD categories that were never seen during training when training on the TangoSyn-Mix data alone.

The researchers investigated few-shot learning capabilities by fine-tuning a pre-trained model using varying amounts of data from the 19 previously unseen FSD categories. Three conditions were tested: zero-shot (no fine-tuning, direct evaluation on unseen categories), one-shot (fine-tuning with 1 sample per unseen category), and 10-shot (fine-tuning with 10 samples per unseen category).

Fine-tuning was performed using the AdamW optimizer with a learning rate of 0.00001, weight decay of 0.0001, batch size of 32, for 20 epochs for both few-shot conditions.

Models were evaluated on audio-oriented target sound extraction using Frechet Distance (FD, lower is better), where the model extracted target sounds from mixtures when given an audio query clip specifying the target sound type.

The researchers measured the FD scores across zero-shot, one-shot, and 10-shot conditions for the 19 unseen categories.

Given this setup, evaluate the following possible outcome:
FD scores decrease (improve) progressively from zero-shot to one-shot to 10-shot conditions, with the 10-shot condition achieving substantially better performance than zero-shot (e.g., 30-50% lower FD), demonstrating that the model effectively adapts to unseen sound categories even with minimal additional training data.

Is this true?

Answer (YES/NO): YES